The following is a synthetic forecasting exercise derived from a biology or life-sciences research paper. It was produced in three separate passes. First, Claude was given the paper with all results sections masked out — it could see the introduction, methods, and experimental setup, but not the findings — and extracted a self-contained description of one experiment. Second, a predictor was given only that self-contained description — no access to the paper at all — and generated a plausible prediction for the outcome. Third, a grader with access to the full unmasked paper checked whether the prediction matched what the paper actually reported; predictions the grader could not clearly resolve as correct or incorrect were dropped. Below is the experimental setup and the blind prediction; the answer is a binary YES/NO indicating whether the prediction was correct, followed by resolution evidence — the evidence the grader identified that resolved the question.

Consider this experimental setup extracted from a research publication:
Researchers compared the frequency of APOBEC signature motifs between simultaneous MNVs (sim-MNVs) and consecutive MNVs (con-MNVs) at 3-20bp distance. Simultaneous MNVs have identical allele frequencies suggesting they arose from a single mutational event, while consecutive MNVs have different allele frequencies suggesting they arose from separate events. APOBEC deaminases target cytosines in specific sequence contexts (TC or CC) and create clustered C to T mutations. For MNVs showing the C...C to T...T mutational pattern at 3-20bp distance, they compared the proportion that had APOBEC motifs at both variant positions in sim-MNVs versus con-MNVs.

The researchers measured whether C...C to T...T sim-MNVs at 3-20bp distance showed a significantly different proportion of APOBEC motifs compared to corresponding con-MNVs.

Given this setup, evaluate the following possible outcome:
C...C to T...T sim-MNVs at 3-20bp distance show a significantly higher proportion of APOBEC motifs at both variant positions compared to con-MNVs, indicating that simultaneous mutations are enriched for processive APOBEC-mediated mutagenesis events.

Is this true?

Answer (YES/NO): YES